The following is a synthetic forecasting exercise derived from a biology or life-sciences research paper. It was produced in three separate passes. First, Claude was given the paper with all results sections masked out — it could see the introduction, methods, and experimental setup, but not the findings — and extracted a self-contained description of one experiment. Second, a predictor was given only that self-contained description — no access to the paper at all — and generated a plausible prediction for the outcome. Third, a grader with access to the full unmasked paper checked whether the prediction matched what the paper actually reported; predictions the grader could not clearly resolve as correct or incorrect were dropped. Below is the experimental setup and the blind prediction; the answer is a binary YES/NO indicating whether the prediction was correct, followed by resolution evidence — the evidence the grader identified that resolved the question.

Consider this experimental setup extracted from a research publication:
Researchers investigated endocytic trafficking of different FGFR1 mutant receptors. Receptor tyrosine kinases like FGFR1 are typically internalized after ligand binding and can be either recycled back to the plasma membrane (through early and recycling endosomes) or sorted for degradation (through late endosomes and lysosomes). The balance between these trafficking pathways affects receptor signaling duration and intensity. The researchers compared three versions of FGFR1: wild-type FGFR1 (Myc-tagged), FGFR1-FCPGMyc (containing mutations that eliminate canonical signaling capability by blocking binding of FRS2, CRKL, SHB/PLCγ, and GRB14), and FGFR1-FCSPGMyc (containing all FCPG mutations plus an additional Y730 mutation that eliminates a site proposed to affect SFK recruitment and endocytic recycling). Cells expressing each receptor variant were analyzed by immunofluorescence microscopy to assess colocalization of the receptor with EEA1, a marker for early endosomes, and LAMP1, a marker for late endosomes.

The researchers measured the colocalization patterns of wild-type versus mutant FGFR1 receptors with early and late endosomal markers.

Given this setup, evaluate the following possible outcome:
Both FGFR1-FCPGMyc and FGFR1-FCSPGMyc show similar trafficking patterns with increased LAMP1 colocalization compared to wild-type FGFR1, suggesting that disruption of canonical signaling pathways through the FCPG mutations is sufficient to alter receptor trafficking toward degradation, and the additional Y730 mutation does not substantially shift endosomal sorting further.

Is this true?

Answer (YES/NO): NO